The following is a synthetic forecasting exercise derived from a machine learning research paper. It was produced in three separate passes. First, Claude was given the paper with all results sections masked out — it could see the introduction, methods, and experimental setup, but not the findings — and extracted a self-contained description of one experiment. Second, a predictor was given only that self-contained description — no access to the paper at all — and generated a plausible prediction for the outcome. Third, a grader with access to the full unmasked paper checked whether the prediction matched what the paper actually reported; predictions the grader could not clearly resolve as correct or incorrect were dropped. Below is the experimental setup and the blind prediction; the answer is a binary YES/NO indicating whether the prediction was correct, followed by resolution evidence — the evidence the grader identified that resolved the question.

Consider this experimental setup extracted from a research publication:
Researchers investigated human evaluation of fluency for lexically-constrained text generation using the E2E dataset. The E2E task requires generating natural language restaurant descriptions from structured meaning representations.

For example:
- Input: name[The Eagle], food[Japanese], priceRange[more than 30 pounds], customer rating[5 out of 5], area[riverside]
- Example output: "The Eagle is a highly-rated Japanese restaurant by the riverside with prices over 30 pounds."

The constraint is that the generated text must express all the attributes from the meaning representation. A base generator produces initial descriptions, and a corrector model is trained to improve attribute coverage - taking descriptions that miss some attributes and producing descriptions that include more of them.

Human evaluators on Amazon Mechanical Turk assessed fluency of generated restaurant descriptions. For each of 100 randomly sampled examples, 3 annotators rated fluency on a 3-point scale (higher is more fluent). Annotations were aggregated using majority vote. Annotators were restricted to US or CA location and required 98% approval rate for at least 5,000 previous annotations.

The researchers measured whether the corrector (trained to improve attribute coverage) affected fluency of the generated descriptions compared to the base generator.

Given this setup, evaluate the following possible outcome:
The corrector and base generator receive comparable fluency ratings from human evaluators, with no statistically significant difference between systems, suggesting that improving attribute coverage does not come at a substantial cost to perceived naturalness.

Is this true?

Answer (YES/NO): YES